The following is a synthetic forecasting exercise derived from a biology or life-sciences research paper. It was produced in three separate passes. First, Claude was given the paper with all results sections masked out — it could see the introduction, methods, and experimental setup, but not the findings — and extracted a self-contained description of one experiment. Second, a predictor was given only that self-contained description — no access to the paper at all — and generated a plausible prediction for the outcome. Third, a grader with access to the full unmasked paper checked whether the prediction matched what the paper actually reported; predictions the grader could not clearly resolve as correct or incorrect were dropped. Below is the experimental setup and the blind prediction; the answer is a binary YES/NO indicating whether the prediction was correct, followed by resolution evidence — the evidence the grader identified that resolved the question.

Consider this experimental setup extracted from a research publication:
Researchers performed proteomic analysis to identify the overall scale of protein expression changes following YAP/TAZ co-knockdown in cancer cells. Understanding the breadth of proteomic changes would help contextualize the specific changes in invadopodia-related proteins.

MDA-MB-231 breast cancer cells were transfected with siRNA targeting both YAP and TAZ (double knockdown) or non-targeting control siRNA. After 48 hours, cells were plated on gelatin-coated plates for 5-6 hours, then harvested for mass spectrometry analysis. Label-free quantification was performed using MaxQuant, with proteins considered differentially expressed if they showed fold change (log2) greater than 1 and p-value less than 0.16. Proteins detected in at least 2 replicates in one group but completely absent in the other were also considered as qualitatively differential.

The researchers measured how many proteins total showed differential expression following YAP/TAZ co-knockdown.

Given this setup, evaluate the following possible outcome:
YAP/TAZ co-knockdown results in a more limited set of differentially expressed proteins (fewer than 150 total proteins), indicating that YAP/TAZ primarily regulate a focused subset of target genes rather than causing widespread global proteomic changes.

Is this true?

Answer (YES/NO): YES